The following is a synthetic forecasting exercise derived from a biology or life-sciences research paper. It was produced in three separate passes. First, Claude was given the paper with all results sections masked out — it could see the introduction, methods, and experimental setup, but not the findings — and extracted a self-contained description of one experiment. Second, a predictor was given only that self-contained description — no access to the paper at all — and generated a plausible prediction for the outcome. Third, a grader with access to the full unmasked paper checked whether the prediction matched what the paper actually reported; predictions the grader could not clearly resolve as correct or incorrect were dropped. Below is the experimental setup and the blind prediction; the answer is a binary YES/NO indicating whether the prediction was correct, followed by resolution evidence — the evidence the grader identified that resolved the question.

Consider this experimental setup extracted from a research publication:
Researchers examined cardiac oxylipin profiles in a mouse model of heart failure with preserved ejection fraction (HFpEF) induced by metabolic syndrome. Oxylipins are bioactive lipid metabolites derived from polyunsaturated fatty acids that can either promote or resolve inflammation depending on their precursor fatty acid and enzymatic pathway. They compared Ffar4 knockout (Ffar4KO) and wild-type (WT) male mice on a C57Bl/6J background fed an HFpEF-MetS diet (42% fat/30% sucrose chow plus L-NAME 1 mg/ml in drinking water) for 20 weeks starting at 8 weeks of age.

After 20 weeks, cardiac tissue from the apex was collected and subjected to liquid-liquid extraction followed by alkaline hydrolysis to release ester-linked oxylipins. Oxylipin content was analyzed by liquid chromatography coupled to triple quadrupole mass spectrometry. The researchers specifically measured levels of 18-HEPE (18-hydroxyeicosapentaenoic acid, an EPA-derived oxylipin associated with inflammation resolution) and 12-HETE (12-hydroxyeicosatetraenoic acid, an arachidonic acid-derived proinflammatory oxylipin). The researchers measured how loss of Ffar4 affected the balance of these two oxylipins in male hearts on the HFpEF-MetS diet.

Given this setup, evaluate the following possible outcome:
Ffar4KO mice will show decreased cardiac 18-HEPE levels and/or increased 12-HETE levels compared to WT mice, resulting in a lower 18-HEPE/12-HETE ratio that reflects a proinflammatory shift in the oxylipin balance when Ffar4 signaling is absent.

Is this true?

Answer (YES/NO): YES